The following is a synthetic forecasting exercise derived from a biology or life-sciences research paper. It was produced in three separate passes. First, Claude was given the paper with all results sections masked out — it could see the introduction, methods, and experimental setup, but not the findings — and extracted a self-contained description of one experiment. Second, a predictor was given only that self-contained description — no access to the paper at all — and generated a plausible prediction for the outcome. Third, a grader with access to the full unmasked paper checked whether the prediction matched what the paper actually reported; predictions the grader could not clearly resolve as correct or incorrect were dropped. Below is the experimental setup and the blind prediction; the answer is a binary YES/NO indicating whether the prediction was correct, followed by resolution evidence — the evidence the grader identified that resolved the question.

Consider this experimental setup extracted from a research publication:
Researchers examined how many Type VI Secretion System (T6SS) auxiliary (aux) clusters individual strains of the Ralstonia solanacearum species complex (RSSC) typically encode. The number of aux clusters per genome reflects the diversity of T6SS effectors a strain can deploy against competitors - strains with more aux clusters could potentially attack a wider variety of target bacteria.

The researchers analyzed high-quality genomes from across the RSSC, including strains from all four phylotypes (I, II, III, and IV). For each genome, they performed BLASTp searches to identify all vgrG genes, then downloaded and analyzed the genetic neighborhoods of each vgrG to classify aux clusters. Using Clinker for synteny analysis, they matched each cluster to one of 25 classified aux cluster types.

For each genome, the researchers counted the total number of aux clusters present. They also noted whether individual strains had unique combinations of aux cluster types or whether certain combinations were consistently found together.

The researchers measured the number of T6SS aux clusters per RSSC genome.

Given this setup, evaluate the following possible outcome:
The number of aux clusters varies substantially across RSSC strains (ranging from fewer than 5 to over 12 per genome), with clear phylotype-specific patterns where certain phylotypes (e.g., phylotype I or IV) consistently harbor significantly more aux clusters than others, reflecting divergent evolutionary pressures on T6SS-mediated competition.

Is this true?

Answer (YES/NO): NO